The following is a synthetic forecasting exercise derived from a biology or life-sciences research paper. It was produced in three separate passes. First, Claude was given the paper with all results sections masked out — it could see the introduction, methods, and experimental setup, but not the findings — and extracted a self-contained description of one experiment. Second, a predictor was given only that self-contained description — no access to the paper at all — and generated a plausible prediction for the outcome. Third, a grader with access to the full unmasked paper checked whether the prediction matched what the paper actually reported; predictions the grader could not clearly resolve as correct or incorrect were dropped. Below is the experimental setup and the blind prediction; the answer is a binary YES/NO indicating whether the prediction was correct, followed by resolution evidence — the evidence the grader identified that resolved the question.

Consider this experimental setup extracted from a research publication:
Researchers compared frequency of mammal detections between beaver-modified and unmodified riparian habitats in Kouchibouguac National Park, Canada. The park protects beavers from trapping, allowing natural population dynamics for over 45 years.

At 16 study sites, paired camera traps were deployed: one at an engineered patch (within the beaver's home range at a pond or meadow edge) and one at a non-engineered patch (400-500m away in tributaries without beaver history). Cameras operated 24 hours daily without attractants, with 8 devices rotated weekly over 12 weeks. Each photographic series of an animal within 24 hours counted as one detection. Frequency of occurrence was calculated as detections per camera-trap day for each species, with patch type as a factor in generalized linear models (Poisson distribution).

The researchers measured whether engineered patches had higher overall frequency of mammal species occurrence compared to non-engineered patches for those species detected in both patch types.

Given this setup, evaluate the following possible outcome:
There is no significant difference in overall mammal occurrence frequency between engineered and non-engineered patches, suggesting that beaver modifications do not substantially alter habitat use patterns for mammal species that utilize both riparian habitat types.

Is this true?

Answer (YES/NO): NO